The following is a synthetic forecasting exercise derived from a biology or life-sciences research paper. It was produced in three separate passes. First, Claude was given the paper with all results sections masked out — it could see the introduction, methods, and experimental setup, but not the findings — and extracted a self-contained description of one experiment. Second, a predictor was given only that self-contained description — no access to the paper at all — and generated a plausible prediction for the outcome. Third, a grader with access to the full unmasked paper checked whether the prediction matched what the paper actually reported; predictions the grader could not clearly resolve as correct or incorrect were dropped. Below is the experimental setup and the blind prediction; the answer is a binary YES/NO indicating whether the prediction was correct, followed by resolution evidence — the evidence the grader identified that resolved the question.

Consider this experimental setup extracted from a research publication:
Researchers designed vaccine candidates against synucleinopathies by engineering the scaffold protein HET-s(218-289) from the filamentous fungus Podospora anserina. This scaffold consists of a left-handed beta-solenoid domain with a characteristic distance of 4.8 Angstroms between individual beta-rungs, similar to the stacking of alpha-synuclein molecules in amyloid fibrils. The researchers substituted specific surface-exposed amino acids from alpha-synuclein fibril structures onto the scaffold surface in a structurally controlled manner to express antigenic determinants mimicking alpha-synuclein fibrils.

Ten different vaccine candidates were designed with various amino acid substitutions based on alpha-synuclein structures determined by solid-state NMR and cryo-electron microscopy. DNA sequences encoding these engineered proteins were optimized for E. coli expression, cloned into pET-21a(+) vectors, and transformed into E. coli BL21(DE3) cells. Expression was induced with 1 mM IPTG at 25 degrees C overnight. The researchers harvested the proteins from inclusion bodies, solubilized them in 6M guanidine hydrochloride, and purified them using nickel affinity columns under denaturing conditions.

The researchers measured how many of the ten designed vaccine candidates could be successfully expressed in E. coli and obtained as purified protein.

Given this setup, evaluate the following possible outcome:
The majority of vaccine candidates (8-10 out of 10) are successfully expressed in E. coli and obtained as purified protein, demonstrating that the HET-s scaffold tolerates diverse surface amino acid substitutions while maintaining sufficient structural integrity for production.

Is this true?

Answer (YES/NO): NO